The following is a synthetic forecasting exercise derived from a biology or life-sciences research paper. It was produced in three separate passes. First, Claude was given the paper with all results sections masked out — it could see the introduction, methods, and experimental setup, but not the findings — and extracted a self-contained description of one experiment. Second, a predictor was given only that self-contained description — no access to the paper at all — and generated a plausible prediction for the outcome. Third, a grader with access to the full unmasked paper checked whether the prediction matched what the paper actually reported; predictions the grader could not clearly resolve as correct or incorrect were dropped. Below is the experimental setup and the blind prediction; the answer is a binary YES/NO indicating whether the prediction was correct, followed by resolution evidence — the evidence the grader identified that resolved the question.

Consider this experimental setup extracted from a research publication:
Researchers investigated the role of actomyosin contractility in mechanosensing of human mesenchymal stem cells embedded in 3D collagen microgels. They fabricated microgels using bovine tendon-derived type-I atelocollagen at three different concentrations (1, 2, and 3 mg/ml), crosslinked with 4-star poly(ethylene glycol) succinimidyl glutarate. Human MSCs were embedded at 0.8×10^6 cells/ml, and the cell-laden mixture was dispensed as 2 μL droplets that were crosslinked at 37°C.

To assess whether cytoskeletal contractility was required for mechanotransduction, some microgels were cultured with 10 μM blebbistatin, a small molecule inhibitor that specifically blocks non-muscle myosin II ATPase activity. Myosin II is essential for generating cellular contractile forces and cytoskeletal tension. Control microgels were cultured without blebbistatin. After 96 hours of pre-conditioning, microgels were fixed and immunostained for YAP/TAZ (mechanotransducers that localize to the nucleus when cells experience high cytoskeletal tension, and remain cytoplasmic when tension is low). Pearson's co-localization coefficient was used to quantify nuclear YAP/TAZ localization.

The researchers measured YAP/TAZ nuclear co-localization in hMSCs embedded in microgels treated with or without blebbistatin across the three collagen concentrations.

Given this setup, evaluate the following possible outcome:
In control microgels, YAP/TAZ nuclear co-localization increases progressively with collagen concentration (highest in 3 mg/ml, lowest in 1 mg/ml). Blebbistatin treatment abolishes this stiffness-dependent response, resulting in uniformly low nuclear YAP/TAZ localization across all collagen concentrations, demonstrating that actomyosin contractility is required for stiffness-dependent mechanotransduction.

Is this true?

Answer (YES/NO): NO